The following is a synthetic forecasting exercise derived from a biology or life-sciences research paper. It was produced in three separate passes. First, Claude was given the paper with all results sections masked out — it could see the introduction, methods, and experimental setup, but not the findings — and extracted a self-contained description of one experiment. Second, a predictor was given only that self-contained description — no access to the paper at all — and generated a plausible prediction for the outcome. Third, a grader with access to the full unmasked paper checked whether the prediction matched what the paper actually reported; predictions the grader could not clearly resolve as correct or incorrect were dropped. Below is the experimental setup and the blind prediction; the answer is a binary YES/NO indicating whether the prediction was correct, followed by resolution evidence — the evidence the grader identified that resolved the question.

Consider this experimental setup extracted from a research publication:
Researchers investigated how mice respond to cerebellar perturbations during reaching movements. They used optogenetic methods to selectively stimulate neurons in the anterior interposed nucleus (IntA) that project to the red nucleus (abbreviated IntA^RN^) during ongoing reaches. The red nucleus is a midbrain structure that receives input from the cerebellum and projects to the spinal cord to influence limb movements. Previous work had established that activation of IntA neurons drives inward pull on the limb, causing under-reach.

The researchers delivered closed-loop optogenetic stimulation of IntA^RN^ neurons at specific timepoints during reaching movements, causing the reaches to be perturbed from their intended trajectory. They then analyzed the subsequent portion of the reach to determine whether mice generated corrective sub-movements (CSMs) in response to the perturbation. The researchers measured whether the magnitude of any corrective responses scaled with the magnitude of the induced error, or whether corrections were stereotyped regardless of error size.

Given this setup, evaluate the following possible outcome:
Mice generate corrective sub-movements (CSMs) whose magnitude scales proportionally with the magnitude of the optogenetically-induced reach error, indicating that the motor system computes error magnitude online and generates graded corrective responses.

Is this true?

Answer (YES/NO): YES